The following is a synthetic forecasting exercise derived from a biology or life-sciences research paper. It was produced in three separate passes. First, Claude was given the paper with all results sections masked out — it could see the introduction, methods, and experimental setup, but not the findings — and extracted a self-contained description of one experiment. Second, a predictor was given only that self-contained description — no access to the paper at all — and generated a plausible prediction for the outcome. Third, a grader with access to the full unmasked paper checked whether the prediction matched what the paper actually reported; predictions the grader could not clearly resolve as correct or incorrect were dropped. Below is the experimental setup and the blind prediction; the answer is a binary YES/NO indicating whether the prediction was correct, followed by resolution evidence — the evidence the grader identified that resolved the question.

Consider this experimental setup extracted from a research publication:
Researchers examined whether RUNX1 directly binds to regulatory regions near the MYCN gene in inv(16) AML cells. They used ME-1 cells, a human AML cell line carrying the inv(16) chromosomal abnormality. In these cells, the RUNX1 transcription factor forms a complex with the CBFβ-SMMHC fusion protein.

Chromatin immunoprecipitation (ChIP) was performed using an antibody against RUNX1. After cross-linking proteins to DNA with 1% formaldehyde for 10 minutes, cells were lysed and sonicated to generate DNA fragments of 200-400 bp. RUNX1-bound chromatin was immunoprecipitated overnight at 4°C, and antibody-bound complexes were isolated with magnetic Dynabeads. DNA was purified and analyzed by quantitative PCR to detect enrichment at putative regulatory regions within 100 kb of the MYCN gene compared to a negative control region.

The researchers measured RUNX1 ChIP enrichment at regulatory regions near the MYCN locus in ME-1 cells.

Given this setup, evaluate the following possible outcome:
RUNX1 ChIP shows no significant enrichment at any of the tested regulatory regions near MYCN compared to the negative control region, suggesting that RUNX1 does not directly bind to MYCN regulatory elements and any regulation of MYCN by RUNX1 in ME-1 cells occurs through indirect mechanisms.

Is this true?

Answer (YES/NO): NO